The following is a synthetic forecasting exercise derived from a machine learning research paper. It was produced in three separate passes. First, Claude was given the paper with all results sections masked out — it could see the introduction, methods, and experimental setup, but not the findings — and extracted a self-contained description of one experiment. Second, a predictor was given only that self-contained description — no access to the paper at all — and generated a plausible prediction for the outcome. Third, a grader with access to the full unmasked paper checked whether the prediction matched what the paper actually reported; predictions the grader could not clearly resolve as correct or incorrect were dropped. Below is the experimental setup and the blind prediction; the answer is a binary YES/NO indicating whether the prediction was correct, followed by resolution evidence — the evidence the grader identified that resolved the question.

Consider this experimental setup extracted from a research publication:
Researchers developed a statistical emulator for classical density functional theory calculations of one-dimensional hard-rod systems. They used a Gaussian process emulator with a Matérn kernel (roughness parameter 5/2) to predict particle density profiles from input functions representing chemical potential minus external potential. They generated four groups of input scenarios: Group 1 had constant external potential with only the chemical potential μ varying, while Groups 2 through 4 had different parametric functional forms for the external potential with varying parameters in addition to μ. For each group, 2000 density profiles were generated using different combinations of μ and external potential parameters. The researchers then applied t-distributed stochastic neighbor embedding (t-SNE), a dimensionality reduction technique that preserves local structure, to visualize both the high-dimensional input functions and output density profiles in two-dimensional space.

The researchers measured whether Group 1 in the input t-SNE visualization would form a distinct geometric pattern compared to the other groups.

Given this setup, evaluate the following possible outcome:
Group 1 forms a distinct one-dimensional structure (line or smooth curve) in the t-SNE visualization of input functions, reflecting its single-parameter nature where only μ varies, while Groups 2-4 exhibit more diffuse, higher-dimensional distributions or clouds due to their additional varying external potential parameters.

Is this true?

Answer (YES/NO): YES